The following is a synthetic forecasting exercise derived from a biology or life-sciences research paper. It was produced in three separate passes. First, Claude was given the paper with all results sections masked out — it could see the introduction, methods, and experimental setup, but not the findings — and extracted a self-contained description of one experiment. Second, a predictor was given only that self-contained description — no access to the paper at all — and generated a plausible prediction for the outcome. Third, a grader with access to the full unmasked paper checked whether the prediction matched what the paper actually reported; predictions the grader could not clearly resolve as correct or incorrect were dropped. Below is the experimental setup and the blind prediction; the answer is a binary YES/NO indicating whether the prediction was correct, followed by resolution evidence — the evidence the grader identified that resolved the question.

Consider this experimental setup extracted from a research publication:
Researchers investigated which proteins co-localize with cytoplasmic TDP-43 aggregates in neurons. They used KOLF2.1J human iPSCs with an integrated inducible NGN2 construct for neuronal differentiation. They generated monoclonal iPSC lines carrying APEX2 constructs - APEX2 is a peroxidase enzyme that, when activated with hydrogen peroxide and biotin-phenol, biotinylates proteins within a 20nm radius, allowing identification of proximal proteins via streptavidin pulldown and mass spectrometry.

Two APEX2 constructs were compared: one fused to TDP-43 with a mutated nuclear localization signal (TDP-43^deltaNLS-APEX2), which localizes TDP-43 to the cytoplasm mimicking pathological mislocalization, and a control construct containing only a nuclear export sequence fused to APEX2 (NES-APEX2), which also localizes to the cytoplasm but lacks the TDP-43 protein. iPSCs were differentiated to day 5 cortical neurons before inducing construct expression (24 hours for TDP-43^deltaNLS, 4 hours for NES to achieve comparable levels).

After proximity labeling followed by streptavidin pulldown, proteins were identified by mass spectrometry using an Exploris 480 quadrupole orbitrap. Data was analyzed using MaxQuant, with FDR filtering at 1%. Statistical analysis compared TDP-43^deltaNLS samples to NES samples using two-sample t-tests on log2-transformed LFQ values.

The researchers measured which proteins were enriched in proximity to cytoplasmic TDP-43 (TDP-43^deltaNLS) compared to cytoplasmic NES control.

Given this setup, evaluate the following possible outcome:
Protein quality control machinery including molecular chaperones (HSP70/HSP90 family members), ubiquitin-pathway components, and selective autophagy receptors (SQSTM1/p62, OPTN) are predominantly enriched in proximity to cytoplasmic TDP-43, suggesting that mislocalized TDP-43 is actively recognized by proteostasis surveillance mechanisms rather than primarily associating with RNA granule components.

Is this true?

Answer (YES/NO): NO